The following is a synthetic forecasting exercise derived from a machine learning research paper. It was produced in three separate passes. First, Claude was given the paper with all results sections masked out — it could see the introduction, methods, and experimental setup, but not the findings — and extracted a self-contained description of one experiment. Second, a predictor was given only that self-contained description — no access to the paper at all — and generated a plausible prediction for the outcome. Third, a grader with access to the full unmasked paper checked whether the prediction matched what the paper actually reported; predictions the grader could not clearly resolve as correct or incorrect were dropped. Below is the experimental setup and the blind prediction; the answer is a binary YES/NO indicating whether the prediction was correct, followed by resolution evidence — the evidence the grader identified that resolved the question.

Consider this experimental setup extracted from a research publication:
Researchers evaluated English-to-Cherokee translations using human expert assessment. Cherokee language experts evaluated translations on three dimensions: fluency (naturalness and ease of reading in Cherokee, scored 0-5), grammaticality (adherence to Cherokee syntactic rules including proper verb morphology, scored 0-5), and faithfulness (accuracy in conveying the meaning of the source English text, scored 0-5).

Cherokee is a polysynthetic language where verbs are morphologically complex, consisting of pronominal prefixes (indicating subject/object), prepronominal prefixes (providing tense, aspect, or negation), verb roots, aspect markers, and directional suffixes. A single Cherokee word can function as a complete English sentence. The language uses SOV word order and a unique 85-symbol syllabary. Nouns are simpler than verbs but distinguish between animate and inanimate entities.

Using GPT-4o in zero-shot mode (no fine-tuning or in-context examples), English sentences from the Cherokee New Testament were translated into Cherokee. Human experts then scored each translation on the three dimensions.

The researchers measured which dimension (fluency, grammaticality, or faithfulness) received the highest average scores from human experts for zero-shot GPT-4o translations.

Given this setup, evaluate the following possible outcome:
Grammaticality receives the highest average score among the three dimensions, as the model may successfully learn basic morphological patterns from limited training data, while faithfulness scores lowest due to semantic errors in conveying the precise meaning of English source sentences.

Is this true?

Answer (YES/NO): NO